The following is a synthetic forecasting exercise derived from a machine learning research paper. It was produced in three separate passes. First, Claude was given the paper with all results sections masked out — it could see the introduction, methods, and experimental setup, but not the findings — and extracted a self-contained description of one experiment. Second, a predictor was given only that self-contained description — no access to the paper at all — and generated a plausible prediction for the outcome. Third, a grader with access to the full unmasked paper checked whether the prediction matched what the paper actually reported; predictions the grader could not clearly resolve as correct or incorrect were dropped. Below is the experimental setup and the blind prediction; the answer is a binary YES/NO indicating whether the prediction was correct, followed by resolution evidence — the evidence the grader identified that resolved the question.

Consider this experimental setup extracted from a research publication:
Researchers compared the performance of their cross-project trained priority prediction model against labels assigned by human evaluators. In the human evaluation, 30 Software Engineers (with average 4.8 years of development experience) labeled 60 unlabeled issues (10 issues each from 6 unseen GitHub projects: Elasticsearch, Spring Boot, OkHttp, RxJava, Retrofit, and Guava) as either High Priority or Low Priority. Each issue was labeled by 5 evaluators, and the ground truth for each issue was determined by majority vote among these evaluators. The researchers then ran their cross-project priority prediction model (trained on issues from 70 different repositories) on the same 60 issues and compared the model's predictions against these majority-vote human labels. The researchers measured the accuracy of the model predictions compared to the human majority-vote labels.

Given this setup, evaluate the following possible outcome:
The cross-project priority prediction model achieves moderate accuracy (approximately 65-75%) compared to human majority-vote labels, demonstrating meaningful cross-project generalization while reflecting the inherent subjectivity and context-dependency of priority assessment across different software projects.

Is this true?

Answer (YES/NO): NO